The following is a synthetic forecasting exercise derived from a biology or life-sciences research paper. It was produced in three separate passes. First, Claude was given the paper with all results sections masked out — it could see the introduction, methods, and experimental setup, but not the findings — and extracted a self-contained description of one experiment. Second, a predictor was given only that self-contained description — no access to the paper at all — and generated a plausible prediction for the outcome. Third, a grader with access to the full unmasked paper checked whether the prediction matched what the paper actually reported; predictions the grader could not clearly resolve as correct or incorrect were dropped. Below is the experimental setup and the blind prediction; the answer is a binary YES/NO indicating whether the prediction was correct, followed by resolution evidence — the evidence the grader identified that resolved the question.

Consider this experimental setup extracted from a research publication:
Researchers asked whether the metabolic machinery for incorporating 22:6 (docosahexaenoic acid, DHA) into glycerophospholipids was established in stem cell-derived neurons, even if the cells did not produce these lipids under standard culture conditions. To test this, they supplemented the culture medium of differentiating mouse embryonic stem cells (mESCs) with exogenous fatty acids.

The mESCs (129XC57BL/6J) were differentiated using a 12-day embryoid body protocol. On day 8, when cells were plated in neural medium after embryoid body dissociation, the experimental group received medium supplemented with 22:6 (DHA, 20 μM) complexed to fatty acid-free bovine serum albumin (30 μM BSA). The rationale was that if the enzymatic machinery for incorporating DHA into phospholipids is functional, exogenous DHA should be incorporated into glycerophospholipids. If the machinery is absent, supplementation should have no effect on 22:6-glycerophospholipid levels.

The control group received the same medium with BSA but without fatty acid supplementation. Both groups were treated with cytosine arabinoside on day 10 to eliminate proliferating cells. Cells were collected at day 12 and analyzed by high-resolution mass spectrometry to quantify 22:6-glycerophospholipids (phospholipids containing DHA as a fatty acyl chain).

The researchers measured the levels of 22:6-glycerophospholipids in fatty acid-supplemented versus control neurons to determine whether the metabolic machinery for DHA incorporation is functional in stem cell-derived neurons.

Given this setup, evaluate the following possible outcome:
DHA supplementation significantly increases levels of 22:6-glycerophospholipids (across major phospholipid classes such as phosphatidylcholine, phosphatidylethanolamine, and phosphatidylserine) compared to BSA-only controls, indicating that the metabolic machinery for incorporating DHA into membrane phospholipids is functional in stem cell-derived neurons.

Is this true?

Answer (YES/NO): NO